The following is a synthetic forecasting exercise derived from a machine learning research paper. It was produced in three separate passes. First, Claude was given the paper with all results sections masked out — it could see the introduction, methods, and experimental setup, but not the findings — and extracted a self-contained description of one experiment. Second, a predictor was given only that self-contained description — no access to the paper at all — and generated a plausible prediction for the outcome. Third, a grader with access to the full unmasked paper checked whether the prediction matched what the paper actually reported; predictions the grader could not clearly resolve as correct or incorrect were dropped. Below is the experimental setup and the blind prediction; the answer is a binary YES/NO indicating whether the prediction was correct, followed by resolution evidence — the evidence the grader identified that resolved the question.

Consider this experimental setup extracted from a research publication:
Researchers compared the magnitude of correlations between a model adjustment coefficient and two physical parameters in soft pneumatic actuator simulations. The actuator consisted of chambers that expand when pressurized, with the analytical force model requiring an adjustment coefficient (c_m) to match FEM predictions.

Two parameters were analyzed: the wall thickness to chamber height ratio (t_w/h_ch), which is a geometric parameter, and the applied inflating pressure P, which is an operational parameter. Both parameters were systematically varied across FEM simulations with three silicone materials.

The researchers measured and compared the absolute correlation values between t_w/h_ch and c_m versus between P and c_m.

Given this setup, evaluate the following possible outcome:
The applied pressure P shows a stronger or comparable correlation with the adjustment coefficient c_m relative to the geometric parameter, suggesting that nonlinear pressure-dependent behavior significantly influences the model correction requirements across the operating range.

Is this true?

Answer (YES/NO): NO